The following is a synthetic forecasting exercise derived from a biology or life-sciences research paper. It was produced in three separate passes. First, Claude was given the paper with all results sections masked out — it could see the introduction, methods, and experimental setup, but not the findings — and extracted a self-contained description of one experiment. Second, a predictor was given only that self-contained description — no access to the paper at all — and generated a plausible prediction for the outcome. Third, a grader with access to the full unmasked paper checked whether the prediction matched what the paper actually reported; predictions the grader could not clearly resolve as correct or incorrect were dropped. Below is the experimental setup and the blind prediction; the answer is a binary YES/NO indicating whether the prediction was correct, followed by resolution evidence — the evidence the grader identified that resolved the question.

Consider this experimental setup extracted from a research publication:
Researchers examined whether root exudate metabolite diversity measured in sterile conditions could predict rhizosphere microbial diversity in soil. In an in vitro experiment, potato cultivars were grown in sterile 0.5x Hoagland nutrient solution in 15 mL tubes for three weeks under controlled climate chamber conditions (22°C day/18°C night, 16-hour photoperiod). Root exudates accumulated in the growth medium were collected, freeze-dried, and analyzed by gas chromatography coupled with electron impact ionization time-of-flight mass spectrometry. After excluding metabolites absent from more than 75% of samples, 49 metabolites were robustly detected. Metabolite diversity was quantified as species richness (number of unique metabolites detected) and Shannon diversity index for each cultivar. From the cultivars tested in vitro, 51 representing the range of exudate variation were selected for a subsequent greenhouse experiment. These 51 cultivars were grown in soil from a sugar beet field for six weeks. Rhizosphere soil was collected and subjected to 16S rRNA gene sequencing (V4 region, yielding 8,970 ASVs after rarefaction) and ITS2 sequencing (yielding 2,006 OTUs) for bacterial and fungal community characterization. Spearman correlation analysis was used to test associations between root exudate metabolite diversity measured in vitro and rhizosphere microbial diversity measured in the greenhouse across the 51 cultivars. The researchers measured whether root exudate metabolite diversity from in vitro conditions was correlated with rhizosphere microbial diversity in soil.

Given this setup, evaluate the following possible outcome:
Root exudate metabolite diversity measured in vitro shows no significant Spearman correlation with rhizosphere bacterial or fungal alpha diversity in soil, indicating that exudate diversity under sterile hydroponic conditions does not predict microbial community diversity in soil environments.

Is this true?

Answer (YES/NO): YES